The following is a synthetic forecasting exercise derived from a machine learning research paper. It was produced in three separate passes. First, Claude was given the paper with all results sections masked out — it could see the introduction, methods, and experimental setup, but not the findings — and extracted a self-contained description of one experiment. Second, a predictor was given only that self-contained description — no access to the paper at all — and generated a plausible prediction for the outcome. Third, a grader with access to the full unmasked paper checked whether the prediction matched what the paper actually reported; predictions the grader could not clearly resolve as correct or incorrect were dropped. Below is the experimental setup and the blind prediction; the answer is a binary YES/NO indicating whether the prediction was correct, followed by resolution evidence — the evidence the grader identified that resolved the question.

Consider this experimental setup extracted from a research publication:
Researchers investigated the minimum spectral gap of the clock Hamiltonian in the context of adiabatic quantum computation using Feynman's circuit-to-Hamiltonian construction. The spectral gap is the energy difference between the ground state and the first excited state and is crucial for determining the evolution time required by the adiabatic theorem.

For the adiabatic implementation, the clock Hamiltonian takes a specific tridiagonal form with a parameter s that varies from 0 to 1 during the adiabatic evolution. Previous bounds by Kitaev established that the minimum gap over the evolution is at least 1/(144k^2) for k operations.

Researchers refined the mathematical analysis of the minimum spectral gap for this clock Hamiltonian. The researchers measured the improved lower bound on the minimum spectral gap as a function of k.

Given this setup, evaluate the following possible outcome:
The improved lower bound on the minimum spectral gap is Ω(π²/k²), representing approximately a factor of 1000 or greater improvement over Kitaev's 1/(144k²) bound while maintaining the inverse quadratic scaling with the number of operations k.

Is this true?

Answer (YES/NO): NO